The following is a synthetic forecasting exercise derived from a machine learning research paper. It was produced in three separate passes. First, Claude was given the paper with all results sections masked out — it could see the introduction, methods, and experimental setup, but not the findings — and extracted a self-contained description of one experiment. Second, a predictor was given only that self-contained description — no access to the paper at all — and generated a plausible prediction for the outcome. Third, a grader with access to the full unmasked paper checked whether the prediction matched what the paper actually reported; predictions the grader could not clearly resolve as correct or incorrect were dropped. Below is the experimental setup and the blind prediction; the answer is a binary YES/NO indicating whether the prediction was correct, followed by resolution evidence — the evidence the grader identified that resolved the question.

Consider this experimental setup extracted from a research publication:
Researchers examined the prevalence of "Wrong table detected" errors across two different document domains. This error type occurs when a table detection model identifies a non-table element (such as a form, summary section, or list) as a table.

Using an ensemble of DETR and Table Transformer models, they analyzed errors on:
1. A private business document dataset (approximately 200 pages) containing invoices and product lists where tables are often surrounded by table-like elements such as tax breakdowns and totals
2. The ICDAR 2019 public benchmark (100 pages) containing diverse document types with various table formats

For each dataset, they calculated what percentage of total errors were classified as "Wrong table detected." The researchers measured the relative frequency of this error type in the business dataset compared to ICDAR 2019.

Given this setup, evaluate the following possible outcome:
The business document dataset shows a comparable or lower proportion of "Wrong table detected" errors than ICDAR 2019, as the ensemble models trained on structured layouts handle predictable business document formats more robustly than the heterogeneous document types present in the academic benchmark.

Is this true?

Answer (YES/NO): NO